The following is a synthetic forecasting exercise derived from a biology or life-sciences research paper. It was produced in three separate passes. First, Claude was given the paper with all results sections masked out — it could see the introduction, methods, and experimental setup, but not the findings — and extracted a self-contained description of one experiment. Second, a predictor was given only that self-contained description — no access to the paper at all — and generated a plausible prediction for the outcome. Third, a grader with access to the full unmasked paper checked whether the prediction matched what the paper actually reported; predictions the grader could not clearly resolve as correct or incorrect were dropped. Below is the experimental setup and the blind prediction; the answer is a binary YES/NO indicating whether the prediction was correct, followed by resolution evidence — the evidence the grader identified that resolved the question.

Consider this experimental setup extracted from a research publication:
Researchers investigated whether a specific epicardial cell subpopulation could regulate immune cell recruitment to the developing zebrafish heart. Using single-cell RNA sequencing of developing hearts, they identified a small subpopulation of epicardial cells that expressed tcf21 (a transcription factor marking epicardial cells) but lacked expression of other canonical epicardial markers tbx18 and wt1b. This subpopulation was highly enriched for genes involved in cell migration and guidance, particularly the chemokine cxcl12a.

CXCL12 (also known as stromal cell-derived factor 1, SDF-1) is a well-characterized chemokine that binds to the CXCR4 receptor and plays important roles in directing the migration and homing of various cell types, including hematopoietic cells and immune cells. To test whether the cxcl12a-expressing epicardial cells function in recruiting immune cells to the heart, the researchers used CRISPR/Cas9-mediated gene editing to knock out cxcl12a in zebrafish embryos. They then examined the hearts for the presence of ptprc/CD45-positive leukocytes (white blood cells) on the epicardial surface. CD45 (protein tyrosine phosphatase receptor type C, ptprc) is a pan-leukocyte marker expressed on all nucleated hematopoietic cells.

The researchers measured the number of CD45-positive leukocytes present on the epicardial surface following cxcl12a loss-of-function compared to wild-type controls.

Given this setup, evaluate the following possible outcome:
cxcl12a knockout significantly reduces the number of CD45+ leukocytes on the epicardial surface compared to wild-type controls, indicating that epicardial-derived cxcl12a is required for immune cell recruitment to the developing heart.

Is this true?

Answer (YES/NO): YES